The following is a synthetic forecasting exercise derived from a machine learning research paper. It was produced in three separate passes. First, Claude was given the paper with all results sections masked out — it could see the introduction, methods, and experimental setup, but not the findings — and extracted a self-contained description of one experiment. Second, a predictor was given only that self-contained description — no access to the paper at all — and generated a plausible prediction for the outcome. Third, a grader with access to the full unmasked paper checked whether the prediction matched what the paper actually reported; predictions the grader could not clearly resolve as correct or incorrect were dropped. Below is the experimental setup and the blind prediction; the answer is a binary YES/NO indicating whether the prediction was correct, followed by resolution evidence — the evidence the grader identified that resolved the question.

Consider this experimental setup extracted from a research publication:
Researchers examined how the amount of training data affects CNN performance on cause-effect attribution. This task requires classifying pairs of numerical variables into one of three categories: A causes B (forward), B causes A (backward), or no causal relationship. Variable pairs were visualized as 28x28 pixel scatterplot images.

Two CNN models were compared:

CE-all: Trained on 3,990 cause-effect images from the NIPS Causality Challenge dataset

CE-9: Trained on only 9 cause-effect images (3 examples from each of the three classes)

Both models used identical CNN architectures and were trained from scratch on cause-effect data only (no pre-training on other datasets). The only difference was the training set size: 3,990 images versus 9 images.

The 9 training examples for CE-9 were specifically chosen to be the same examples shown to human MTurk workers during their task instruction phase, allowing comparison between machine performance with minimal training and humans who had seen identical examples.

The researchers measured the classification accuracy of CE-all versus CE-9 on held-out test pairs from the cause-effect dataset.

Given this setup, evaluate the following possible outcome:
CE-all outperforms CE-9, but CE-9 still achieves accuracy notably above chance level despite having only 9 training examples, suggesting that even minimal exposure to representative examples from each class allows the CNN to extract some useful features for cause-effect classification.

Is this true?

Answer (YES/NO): YES